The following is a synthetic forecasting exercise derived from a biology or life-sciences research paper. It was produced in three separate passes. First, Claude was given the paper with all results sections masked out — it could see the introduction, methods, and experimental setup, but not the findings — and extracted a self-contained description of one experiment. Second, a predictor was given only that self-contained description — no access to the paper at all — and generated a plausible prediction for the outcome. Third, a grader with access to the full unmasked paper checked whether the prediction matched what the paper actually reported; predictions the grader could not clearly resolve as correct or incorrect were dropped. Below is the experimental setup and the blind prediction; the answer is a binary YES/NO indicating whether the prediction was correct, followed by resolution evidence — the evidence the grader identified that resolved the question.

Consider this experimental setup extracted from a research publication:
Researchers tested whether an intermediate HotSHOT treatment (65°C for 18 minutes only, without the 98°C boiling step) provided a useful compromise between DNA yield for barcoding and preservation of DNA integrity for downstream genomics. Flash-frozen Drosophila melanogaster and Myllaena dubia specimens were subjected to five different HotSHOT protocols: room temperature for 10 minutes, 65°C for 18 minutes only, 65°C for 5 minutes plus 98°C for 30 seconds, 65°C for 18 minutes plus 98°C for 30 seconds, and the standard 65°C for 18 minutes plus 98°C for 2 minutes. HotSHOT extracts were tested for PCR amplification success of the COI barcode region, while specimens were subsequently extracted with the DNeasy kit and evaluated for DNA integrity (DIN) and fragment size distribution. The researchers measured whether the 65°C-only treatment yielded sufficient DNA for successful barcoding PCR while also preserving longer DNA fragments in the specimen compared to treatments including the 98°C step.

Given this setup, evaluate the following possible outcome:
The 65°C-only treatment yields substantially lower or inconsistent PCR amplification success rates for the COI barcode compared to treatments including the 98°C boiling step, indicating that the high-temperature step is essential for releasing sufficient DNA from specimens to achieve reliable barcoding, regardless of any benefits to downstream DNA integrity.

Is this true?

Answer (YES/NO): NO